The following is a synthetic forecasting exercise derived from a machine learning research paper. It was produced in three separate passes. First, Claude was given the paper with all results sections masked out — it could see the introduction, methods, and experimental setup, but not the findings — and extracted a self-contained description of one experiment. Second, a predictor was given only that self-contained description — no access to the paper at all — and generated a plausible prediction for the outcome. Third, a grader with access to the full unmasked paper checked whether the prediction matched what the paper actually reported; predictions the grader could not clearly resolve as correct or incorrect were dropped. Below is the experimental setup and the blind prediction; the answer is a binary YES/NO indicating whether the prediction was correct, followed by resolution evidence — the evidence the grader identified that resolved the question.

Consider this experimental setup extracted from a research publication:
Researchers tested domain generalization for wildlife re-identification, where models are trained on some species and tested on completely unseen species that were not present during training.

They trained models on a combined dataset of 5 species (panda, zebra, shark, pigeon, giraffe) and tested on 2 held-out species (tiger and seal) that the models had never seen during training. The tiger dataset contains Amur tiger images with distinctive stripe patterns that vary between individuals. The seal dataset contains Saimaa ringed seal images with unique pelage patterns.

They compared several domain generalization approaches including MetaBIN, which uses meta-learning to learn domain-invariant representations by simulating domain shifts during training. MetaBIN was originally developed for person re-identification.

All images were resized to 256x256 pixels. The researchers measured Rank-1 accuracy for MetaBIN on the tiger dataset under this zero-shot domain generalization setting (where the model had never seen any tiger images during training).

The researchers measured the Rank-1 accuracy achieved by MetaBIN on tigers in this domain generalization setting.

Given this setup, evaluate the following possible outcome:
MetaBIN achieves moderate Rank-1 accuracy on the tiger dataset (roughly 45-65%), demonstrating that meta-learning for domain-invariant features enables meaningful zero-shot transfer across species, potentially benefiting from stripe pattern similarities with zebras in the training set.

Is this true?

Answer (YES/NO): YES